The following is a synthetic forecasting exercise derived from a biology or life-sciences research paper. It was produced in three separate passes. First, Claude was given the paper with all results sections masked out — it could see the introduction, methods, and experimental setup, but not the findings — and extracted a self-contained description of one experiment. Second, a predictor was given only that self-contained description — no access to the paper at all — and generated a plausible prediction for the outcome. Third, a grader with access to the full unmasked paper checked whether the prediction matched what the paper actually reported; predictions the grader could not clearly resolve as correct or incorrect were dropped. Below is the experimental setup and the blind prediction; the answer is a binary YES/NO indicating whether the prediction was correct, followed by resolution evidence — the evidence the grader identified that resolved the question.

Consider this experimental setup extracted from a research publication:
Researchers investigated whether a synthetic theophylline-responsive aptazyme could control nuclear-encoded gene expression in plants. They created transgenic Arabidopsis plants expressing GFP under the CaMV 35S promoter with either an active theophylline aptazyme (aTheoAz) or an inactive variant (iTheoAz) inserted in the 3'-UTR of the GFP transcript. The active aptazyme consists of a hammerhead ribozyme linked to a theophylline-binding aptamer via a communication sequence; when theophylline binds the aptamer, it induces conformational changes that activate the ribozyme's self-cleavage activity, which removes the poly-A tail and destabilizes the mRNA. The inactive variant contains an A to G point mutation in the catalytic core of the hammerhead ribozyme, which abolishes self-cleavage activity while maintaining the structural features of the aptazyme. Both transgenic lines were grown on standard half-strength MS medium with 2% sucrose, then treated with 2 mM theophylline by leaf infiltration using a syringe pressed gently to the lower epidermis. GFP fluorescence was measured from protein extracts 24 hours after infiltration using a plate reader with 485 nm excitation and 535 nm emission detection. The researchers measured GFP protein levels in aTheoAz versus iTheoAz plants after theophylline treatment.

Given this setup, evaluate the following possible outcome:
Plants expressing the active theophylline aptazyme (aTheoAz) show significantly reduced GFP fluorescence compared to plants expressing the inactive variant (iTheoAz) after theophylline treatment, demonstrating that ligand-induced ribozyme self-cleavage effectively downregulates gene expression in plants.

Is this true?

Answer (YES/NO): YES